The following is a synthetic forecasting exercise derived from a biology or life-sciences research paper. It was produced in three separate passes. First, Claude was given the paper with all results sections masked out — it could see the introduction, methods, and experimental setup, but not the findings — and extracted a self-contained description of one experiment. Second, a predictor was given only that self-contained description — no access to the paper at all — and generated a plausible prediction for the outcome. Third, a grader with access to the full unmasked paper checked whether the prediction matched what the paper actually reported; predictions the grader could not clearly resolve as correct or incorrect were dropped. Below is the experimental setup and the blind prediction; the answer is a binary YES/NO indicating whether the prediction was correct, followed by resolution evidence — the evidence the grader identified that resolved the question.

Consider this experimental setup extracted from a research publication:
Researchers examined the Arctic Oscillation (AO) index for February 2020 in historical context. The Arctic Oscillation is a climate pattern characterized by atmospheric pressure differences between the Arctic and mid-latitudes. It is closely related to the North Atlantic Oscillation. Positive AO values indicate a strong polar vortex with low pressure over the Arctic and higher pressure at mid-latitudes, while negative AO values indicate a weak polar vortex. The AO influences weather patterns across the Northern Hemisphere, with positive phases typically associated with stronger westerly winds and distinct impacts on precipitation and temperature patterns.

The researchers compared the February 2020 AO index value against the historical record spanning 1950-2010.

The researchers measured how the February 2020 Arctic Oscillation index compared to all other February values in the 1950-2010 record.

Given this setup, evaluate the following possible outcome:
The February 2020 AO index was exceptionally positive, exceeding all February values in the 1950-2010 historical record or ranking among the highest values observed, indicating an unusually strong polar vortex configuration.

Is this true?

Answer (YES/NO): YES